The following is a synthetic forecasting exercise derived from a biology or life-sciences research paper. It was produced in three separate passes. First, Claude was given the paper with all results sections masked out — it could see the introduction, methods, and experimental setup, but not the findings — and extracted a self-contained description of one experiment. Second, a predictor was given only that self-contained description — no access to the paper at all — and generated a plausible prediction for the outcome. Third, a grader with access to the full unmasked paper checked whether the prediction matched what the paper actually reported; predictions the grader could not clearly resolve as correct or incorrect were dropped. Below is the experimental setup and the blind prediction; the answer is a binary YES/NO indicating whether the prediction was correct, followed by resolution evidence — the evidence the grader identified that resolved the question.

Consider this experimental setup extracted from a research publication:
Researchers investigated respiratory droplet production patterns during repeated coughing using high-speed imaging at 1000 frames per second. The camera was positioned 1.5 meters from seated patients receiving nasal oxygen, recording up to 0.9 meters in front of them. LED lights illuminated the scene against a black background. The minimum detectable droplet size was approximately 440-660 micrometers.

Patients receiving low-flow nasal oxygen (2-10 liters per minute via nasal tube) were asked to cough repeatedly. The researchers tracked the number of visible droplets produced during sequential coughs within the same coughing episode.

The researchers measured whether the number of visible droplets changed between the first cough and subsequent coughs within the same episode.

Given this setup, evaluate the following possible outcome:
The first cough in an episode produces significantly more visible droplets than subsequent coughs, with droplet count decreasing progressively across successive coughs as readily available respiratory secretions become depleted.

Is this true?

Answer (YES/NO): YES